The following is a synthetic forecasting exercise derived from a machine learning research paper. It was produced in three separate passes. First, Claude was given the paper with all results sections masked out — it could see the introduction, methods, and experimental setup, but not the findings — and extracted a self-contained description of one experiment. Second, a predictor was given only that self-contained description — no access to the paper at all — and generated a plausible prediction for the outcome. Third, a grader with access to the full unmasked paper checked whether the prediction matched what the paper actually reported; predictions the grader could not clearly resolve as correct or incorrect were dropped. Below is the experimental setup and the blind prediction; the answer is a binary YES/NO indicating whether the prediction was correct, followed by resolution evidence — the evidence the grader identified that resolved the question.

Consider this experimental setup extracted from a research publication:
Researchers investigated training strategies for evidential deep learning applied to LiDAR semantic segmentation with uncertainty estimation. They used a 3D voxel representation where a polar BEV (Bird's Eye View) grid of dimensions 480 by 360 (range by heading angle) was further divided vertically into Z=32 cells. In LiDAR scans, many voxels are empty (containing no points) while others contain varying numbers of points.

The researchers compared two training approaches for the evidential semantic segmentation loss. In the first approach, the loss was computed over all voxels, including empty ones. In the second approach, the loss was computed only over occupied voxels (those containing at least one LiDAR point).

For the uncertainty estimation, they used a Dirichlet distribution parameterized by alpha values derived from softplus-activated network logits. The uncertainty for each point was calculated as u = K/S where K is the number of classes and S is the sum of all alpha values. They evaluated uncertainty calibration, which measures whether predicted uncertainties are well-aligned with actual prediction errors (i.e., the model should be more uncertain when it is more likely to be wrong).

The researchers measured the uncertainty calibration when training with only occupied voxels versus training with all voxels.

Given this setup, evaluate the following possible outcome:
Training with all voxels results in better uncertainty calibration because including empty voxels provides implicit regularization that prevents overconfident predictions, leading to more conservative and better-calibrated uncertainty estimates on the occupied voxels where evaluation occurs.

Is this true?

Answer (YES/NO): YES